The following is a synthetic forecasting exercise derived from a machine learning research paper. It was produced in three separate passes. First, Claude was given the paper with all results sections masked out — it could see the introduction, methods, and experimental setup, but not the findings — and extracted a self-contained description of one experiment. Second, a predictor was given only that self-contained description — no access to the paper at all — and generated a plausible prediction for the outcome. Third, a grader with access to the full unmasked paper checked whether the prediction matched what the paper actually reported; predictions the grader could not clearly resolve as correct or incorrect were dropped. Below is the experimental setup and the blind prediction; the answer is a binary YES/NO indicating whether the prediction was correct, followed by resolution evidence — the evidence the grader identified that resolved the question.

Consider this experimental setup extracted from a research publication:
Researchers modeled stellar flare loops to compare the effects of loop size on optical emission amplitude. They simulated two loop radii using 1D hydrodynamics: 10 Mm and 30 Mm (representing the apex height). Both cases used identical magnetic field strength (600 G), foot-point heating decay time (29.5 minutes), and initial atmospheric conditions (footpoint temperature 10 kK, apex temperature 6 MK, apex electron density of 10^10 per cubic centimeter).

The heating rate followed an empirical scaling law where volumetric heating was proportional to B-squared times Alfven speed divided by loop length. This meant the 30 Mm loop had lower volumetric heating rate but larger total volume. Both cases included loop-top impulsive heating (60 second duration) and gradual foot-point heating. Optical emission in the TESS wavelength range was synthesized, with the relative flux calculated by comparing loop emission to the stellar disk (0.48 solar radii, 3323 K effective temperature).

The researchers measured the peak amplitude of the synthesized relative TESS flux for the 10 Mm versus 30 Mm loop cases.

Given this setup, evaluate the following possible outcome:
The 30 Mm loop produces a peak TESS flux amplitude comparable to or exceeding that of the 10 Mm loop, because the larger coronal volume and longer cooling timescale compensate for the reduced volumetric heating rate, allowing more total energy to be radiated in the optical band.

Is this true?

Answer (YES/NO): YES